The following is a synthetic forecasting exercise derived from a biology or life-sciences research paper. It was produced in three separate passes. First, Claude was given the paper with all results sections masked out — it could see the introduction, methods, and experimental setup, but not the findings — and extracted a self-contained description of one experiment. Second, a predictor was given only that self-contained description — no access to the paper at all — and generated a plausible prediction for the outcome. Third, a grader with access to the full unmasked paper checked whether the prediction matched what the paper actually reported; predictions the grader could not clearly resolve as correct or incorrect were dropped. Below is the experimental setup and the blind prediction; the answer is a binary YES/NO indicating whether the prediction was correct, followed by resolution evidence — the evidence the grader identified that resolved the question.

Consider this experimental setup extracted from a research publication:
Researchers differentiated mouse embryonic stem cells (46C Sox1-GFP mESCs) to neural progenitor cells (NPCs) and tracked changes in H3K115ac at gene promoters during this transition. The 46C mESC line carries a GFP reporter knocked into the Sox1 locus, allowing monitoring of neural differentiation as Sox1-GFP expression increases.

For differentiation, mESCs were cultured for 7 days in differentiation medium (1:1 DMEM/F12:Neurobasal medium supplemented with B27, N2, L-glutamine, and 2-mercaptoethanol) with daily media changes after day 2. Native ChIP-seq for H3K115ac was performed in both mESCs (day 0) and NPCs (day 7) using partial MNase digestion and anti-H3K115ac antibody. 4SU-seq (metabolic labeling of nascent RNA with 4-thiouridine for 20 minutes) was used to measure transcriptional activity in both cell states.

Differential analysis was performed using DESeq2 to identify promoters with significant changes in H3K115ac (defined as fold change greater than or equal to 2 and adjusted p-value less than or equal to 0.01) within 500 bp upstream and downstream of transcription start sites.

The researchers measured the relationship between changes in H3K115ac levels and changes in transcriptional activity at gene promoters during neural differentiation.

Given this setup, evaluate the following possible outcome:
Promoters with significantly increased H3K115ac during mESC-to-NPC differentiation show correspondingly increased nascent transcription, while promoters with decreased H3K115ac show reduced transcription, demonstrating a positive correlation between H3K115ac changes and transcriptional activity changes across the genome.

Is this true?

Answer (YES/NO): YES